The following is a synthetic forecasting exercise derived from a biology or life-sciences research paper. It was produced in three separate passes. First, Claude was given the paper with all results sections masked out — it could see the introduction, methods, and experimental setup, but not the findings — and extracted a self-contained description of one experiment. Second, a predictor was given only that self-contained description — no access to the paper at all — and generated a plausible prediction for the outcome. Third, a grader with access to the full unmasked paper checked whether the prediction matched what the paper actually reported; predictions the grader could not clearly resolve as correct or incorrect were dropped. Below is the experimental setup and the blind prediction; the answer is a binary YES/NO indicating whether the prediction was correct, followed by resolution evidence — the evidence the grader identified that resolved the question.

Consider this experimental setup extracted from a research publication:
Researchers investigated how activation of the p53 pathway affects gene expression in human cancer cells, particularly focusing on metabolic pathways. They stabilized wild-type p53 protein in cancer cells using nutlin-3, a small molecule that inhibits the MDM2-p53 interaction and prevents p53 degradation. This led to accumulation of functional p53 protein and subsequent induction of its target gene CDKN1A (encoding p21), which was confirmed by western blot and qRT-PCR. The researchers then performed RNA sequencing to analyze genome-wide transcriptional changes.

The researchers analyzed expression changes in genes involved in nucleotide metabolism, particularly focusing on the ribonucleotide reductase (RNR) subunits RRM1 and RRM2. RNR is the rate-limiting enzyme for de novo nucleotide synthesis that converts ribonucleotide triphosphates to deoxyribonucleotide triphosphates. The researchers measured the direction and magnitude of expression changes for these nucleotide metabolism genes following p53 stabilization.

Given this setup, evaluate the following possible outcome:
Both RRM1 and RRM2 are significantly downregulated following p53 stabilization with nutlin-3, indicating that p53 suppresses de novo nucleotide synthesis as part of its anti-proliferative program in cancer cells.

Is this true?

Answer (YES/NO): YES